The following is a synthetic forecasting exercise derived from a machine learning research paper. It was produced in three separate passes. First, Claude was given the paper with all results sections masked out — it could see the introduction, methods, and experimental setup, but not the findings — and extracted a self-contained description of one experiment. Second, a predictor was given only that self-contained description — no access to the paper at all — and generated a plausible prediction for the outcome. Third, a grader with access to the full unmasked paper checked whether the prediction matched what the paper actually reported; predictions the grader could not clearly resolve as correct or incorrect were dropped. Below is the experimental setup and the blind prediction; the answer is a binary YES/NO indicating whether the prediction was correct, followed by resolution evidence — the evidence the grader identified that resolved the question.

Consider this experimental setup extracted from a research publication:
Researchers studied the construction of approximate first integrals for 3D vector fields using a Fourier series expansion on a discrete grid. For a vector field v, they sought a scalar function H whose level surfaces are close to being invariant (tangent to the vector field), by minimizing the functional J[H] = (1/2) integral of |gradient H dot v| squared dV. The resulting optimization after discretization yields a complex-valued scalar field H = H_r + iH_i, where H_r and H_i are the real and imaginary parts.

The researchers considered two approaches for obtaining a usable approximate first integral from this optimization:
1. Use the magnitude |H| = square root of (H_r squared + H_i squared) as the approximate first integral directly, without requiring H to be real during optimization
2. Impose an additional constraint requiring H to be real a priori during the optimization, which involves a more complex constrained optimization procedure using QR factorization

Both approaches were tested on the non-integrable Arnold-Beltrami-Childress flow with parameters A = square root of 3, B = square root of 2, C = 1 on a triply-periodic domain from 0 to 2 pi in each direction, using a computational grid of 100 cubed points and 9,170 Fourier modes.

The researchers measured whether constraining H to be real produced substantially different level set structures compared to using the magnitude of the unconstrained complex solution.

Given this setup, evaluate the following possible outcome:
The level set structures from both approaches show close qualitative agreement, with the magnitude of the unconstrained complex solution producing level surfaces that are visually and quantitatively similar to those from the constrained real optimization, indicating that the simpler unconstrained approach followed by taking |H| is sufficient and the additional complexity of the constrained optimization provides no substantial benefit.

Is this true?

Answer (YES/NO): YES